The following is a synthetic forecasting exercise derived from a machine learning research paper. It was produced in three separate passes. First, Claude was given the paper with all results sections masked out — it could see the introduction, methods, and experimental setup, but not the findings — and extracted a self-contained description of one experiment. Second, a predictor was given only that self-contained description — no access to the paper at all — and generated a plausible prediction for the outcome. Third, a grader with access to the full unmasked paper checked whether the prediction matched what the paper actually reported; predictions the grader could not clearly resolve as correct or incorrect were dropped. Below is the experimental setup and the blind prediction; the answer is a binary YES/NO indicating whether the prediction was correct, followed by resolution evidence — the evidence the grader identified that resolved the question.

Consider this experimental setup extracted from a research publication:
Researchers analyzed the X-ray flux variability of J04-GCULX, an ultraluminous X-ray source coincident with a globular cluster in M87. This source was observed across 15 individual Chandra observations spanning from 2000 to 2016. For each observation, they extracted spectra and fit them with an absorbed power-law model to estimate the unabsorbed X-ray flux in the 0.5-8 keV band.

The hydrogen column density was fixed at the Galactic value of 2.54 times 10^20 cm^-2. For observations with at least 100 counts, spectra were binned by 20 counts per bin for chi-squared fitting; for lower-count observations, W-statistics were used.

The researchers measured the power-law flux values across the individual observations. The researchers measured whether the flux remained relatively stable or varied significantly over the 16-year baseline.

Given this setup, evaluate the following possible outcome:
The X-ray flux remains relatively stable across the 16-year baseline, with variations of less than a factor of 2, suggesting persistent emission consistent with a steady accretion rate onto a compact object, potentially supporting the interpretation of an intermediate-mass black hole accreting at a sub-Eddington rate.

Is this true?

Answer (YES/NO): NO